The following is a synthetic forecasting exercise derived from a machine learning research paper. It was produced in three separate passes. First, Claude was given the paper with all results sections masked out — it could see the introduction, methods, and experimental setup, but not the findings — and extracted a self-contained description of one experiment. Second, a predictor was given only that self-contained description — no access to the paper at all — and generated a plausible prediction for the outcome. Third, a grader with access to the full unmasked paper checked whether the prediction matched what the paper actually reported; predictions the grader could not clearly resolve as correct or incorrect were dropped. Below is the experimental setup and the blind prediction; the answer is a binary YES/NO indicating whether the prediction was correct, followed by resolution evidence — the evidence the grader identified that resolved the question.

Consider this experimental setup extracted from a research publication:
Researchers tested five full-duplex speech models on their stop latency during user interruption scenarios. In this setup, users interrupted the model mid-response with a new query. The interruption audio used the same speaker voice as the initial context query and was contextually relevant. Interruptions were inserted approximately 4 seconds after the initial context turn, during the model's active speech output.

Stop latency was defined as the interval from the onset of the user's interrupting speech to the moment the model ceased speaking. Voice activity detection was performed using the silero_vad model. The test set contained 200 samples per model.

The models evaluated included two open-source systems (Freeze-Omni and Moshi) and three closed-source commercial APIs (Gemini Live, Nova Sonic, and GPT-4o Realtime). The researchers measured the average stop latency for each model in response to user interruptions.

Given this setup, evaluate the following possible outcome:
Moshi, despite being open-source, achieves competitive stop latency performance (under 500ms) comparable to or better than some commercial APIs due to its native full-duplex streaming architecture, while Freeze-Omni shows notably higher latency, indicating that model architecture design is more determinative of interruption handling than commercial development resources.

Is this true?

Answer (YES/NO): NO